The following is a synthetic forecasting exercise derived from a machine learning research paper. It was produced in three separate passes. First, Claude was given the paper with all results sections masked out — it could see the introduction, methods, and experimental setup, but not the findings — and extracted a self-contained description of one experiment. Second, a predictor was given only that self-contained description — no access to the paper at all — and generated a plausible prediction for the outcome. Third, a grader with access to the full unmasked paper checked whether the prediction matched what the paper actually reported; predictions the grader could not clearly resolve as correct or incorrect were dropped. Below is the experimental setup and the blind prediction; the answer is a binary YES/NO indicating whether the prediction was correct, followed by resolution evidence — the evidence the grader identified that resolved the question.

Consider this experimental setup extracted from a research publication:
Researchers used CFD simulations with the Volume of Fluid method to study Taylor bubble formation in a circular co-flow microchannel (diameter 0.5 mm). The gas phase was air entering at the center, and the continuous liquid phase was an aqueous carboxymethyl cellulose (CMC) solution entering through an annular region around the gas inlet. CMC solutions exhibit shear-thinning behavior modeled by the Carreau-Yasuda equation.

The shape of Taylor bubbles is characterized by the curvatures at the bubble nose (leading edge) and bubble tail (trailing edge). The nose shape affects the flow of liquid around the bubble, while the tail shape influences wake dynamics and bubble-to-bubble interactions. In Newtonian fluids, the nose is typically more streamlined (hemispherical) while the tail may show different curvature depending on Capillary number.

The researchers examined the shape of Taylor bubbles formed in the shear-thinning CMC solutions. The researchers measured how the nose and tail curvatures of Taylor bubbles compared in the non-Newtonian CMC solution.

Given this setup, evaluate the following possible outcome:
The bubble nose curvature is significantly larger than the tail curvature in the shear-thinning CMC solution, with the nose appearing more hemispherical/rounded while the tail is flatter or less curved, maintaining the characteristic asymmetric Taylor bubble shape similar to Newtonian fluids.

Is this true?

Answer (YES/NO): YES